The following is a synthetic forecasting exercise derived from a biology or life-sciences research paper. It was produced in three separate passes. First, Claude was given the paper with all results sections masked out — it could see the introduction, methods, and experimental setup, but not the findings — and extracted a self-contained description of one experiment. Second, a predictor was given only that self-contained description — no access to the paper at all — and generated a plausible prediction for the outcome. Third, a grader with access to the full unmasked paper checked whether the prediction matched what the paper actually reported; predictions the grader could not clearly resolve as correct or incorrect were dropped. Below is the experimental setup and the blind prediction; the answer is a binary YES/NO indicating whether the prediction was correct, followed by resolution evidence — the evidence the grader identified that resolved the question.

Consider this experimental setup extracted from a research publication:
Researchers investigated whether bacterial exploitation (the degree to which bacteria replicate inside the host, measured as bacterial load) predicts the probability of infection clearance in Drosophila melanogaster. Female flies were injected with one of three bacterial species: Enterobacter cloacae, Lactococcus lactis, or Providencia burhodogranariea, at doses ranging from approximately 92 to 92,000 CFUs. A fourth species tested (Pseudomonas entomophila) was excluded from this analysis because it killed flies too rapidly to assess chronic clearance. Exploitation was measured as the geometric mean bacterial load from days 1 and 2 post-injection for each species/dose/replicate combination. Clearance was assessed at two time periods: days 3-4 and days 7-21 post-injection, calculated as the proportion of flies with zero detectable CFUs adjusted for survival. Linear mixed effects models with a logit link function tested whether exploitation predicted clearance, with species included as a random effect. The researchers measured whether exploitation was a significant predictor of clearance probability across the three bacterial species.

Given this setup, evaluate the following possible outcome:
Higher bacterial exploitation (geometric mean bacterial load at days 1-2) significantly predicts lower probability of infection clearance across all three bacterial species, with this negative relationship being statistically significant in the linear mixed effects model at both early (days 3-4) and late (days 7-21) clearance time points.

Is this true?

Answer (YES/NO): YES